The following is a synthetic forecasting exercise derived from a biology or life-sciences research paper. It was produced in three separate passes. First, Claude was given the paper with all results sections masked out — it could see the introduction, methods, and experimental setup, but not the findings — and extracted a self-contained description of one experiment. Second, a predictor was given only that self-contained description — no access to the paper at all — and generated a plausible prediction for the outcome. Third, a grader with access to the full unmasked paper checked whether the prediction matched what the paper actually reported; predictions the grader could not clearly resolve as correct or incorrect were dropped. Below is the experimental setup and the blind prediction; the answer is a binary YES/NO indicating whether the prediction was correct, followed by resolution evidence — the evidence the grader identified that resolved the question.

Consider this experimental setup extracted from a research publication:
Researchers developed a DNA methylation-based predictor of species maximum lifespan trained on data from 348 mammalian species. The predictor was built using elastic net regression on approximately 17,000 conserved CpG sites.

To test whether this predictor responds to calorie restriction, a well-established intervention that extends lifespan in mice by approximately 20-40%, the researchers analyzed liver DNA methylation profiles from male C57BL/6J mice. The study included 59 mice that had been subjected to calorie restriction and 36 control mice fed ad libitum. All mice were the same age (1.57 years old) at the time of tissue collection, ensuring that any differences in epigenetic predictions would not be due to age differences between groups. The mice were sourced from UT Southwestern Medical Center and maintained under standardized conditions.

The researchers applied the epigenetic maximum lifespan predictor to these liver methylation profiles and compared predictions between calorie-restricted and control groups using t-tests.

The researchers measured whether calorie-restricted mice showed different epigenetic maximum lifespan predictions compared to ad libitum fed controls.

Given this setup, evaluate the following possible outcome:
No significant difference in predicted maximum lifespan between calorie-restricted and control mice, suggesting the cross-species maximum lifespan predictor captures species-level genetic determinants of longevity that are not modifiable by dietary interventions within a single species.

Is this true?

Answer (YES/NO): YES